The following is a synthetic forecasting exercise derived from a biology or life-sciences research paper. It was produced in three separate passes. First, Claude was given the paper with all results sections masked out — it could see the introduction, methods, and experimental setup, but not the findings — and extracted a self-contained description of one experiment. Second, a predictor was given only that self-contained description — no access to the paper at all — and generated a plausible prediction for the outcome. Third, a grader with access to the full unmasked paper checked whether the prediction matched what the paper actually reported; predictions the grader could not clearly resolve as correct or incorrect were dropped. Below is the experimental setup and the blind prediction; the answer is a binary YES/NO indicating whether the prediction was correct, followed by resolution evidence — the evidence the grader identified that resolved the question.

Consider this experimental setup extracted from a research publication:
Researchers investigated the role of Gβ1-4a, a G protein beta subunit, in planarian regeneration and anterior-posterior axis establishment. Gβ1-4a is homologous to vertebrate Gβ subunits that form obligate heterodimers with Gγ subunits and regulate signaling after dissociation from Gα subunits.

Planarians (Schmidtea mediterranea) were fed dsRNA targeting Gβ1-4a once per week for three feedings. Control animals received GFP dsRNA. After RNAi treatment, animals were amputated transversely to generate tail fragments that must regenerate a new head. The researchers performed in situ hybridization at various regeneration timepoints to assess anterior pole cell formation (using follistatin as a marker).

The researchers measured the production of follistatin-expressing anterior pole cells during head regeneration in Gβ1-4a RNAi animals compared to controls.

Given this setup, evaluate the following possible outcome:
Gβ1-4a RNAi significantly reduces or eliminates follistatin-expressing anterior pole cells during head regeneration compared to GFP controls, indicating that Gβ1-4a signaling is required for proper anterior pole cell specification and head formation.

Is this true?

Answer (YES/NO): NO